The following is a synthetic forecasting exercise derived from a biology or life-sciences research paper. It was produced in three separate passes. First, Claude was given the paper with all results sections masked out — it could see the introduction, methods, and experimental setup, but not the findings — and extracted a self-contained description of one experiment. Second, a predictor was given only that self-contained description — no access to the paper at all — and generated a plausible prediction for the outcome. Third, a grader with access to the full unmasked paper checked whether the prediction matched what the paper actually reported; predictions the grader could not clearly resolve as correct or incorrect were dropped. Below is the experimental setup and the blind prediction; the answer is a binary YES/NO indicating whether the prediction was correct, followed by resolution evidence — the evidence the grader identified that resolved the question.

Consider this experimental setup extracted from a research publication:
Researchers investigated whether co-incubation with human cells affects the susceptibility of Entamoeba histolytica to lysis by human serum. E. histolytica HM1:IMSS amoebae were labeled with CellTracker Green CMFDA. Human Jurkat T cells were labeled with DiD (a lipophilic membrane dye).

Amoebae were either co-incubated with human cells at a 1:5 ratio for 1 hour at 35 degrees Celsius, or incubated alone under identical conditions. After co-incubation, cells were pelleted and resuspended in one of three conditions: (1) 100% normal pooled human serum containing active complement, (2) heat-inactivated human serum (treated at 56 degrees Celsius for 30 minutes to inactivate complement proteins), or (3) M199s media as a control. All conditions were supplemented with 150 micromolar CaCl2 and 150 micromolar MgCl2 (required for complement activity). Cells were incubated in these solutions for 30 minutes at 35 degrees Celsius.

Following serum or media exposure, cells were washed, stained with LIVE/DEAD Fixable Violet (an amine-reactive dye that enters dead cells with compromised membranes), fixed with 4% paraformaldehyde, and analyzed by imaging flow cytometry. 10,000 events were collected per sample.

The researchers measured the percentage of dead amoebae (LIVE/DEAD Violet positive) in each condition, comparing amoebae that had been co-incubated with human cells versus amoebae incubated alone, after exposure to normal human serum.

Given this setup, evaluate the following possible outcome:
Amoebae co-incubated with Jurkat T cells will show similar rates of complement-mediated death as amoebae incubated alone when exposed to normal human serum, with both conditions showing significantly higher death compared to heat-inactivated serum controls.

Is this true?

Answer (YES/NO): NO